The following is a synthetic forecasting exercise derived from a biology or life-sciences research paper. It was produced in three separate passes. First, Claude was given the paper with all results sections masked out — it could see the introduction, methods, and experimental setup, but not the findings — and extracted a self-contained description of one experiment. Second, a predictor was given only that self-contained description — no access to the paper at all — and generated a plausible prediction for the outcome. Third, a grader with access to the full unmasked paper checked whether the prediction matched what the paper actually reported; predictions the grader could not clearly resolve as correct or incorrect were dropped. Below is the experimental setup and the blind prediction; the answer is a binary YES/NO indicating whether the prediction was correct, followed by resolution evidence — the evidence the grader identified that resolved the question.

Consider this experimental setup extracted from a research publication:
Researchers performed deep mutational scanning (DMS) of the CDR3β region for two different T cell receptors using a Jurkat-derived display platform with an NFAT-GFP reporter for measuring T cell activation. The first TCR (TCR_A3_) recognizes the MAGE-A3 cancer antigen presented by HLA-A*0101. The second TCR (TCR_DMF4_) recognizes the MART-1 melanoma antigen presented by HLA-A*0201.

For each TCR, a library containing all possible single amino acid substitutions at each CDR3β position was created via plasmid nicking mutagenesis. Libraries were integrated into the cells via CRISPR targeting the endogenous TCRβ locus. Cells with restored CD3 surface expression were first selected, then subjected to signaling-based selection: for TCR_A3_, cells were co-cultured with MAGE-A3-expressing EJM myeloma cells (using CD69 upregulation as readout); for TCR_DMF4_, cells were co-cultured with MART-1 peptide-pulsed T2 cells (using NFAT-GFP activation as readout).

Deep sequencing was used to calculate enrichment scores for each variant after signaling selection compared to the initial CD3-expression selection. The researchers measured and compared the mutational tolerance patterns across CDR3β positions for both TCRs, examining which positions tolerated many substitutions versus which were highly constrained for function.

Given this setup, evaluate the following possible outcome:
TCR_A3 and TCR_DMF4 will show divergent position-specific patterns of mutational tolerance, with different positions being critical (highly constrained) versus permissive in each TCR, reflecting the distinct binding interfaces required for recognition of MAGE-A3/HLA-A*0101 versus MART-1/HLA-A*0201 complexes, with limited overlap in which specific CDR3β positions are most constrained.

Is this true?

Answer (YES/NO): YES